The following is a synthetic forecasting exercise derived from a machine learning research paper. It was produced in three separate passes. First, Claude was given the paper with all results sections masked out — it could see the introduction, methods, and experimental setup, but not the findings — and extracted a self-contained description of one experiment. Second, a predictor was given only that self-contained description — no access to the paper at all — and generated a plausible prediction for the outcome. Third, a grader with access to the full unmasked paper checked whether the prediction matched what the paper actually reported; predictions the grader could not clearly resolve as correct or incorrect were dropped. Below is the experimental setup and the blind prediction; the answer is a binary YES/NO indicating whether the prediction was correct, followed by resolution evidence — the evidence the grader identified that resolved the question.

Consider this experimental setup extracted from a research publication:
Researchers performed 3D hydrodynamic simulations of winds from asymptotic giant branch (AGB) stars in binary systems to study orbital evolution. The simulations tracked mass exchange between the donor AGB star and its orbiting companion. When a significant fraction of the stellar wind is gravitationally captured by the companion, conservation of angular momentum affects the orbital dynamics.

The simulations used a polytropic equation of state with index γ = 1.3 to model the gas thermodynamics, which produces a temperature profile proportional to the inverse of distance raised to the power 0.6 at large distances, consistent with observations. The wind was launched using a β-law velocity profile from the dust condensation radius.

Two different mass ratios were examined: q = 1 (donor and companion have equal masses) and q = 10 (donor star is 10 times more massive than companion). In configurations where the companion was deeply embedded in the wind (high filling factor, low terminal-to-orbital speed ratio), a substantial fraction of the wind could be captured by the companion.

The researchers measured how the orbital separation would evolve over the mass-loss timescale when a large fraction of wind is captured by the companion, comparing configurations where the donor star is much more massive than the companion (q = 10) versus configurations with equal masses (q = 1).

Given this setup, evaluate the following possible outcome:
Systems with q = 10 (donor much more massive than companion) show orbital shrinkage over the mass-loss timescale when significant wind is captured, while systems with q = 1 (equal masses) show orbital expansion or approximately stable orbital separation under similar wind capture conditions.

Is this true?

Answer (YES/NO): YES